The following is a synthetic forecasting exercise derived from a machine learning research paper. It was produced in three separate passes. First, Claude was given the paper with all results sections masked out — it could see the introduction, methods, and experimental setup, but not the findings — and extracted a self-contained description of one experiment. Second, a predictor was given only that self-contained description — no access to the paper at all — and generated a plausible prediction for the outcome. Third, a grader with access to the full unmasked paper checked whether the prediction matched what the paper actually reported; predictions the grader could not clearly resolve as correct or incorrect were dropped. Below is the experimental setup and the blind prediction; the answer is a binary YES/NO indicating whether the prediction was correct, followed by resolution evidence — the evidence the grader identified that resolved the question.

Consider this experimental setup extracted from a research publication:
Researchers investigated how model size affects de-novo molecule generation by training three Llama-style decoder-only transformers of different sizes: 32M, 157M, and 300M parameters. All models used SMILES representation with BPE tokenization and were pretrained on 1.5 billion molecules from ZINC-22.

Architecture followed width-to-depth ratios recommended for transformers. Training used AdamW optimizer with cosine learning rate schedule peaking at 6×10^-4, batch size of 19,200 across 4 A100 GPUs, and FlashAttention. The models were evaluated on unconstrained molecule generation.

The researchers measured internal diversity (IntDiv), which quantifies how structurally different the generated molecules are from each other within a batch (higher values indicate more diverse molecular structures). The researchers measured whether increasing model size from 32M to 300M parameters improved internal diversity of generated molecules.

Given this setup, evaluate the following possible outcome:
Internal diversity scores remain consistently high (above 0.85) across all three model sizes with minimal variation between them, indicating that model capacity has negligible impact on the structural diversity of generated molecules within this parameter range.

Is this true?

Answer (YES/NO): YES